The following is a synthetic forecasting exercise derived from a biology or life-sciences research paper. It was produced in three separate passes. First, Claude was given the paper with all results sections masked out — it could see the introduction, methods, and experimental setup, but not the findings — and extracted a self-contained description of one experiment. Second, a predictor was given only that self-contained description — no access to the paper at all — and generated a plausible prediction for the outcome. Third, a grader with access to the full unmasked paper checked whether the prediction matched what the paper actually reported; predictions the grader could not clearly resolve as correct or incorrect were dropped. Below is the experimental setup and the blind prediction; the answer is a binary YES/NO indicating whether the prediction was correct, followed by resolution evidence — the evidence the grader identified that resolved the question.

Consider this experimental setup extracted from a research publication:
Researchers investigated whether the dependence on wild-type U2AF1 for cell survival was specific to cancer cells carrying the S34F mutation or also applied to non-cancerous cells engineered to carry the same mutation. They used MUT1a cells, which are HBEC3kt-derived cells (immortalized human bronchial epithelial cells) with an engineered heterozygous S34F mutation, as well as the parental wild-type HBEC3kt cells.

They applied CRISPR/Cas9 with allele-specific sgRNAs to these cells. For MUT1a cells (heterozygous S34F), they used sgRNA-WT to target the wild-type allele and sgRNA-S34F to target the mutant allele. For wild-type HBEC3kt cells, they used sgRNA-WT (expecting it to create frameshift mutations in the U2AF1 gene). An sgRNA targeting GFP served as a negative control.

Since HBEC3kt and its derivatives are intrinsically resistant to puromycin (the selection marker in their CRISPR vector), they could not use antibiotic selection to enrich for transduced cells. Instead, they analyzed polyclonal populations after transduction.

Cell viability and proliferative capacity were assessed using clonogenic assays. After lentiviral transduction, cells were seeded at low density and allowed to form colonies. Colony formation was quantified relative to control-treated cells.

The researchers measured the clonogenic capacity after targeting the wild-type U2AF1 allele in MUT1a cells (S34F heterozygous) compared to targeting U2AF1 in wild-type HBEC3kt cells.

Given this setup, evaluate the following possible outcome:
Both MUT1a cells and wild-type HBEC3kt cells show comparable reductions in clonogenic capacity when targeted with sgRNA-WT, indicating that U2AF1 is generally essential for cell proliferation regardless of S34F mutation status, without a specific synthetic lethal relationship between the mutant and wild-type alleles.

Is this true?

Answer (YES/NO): YES